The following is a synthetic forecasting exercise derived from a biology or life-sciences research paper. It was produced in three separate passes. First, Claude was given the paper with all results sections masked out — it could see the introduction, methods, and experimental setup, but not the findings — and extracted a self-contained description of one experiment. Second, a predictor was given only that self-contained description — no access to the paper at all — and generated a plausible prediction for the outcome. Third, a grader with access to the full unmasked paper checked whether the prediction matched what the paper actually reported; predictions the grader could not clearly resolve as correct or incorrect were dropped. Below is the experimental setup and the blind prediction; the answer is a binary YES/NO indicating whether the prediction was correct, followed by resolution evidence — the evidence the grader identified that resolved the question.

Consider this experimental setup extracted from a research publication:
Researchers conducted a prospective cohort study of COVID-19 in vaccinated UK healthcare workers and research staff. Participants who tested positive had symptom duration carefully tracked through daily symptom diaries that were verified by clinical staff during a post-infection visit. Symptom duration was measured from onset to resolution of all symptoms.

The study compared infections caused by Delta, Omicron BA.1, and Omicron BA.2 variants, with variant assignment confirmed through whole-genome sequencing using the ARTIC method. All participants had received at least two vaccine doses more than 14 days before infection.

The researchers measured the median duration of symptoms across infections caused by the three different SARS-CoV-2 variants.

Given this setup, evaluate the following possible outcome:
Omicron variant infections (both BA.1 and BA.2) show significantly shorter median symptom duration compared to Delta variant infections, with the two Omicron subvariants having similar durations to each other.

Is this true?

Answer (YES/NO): NO